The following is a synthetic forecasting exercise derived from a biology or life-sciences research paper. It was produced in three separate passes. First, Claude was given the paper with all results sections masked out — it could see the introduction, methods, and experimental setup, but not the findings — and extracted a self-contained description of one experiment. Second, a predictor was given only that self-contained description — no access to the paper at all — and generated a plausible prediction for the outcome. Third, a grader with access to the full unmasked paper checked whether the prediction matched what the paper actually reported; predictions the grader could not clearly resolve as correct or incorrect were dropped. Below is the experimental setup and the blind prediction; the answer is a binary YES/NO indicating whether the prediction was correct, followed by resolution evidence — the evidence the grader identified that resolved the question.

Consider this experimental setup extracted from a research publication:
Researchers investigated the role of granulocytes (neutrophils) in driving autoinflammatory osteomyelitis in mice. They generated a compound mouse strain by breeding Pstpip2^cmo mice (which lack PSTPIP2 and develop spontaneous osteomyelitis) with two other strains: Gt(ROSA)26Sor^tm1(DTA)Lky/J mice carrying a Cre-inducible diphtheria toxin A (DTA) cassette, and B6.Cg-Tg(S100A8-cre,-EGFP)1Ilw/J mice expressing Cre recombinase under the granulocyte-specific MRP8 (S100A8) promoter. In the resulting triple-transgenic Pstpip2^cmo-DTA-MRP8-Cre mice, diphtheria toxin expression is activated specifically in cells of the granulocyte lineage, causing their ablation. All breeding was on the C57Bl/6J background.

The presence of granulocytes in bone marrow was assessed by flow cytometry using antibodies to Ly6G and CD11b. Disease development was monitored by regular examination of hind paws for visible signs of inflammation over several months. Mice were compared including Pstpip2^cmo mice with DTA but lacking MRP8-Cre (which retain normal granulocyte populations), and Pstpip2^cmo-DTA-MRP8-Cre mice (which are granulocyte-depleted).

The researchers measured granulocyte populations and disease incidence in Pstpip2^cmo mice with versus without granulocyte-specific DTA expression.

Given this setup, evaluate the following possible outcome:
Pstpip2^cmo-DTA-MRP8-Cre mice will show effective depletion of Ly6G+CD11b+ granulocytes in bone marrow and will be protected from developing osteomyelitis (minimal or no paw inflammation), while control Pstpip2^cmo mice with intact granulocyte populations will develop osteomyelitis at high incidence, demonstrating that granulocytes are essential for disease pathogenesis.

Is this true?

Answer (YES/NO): YES